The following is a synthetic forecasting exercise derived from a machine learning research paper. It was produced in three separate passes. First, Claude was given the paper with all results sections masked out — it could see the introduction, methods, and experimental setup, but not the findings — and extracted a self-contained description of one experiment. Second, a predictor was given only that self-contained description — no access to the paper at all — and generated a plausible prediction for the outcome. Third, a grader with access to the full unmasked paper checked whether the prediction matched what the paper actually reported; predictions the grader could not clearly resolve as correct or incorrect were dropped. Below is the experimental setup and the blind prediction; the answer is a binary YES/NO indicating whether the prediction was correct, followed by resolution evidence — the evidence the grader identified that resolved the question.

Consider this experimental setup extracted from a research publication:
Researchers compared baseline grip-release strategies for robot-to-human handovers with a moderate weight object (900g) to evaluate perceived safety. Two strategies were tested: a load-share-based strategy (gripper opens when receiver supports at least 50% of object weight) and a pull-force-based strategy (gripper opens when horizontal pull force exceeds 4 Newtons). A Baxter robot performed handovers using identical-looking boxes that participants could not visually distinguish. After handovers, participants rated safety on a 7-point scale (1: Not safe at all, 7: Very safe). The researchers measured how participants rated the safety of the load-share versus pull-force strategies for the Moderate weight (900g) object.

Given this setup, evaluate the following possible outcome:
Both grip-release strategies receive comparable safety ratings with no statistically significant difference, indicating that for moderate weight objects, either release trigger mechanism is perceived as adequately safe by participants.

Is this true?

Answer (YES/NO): YES